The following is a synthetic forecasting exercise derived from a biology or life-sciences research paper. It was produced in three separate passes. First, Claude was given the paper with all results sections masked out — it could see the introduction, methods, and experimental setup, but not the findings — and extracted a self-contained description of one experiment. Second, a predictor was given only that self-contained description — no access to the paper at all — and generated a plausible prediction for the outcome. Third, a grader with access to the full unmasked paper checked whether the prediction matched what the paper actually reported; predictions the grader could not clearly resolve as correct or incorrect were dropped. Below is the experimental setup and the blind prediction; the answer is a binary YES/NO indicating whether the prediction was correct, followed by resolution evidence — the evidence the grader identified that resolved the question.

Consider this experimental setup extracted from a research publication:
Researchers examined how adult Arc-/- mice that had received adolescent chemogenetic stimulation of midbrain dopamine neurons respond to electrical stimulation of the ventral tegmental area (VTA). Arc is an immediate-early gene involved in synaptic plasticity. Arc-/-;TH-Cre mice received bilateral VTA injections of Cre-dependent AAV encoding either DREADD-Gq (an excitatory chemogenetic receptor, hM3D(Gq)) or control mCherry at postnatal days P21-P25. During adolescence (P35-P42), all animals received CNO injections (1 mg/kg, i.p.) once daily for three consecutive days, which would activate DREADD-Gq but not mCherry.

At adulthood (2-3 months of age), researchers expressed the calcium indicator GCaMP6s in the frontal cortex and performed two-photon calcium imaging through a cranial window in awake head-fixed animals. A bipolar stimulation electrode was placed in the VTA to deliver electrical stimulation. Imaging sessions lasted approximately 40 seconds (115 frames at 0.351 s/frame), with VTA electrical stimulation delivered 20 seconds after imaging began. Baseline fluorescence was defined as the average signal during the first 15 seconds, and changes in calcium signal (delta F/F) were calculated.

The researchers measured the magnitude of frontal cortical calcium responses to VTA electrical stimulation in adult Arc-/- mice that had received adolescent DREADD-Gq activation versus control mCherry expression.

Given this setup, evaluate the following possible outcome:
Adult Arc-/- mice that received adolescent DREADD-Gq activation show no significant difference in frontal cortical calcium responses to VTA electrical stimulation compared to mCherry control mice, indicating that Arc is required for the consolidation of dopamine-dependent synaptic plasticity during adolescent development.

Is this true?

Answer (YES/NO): NO